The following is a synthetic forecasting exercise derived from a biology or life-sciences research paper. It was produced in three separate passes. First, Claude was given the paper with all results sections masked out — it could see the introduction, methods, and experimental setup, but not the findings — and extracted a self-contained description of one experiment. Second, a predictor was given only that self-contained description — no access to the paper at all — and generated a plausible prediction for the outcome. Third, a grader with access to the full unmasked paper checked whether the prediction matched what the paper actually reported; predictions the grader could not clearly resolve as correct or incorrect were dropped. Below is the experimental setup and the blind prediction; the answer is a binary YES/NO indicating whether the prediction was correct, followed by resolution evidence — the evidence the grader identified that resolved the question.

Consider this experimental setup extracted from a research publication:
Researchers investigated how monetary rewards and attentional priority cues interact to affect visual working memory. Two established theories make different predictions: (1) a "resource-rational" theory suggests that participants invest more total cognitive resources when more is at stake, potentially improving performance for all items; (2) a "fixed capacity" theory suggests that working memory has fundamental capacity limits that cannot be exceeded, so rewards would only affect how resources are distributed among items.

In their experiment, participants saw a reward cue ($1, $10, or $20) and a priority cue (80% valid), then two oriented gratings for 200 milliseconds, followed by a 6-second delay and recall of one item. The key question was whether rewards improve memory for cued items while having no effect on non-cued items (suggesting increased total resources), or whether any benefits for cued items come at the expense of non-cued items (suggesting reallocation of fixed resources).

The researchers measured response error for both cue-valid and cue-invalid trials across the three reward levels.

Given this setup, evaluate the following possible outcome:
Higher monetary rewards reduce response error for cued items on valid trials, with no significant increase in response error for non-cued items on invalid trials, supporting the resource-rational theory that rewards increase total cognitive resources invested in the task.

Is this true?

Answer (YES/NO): NO